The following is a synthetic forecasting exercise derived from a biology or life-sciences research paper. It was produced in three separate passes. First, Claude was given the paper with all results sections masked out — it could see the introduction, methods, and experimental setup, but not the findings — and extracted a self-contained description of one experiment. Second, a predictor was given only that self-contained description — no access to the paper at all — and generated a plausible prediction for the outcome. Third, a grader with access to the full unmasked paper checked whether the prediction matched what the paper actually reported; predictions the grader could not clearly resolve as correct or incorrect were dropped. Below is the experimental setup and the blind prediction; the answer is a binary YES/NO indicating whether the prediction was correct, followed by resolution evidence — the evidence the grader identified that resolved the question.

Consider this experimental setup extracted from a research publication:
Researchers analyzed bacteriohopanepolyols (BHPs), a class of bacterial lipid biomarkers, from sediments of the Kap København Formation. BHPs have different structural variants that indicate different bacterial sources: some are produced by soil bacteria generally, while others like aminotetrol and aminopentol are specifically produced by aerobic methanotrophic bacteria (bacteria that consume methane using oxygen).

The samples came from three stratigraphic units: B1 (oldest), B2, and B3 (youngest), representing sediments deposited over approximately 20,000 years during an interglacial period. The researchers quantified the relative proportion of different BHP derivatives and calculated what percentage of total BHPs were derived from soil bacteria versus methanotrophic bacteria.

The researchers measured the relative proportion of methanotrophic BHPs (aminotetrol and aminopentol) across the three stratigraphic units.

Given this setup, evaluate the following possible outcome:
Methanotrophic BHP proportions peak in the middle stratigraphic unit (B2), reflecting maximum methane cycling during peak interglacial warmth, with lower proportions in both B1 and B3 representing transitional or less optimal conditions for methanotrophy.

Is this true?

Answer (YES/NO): YES